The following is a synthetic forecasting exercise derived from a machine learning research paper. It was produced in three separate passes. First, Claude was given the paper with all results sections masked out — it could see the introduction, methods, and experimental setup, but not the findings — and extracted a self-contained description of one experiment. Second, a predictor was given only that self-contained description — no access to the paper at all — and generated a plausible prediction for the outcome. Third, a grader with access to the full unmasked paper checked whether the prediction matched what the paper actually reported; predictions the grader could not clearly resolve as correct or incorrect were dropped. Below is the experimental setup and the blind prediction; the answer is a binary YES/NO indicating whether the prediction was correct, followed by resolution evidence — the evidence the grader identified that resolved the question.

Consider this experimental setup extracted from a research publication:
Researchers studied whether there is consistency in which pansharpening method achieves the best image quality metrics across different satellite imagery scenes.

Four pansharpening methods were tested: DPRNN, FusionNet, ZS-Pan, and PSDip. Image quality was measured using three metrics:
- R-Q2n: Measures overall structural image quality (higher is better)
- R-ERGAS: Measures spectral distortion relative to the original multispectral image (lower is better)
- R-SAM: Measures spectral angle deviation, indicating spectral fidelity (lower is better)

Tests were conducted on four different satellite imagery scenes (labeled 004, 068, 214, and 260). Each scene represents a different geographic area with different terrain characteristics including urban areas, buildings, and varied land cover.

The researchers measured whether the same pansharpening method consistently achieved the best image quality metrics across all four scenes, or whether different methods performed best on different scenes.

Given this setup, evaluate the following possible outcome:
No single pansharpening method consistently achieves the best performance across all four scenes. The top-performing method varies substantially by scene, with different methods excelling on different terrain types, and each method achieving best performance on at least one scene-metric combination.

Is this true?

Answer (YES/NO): NO